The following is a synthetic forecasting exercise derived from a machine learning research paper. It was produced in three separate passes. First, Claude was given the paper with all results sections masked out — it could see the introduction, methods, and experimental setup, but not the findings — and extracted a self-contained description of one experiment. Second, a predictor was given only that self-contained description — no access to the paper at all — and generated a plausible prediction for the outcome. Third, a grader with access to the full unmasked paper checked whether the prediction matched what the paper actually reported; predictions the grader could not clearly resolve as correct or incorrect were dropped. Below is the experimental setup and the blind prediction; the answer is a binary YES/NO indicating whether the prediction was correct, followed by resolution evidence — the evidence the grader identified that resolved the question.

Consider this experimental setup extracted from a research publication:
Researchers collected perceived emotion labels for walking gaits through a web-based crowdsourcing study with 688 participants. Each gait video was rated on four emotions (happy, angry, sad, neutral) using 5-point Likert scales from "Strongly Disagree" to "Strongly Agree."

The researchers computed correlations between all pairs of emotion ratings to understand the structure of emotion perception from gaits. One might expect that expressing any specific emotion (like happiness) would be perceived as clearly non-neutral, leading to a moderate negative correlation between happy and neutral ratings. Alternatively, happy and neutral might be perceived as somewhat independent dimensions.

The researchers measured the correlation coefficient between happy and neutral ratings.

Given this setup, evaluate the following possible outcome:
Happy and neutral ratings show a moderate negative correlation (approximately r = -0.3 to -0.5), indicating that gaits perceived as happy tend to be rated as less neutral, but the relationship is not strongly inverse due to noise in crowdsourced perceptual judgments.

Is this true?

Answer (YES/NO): NO